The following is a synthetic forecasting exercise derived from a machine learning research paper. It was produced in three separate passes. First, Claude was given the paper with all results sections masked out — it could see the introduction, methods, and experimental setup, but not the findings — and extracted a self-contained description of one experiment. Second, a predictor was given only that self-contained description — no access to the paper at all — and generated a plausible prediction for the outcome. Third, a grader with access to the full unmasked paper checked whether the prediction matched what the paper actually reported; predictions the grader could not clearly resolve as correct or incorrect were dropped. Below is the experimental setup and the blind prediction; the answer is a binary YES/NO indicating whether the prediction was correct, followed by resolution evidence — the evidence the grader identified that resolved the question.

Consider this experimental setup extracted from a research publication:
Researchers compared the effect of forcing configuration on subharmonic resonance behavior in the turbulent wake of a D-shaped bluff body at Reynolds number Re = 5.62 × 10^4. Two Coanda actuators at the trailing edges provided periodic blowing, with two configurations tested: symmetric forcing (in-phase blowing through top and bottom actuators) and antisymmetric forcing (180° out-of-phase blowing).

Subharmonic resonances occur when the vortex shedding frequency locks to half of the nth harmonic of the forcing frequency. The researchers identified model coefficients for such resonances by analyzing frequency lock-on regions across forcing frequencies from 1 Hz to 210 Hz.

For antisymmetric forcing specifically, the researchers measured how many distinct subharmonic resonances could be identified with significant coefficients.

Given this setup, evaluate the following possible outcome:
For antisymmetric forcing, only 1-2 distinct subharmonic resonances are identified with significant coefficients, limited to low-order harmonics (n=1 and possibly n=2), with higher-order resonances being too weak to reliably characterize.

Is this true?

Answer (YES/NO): YES